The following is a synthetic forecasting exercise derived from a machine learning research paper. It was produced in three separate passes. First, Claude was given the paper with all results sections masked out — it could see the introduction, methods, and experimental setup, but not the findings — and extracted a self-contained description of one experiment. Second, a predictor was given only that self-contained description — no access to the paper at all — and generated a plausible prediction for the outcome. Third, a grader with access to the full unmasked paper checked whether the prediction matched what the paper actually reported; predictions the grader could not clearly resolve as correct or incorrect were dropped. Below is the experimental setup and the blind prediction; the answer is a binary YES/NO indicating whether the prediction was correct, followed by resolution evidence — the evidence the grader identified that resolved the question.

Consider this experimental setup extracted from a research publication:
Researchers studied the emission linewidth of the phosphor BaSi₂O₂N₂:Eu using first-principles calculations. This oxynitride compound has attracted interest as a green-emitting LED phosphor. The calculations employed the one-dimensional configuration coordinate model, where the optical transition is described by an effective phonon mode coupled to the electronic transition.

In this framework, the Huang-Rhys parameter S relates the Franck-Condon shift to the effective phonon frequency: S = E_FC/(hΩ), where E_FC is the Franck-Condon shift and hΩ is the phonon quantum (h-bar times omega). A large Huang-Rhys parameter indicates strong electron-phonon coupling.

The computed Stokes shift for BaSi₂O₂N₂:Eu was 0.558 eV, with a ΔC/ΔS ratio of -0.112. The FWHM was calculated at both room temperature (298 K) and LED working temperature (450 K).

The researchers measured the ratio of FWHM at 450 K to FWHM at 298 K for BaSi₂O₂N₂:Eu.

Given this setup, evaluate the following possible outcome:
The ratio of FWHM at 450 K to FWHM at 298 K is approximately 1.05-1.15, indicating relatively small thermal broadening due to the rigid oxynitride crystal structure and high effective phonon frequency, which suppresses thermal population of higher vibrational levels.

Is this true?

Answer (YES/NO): NO